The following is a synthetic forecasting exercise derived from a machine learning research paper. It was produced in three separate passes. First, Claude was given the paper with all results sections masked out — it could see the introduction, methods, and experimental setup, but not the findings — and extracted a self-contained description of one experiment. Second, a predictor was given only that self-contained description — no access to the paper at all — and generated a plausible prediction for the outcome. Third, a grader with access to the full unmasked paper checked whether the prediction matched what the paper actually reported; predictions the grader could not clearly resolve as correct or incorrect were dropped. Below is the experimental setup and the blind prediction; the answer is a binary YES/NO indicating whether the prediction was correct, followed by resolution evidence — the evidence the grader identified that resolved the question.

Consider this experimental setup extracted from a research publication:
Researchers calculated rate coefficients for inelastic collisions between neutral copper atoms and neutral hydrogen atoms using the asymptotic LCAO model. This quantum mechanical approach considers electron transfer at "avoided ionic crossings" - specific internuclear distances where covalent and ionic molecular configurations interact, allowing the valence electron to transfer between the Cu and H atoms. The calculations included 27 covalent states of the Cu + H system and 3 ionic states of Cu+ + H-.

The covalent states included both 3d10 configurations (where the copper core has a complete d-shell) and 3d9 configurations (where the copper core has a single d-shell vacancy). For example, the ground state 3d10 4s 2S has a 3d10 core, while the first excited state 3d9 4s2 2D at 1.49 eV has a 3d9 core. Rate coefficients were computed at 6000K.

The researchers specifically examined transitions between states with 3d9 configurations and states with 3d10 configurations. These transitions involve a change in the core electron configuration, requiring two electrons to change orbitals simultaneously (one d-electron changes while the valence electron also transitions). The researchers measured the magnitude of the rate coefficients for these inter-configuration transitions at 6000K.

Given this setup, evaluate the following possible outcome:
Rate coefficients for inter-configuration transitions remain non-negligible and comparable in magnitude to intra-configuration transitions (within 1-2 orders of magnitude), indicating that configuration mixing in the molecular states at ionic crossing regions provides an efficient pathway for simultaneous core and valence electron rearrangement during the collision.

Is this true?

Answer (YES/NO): NO